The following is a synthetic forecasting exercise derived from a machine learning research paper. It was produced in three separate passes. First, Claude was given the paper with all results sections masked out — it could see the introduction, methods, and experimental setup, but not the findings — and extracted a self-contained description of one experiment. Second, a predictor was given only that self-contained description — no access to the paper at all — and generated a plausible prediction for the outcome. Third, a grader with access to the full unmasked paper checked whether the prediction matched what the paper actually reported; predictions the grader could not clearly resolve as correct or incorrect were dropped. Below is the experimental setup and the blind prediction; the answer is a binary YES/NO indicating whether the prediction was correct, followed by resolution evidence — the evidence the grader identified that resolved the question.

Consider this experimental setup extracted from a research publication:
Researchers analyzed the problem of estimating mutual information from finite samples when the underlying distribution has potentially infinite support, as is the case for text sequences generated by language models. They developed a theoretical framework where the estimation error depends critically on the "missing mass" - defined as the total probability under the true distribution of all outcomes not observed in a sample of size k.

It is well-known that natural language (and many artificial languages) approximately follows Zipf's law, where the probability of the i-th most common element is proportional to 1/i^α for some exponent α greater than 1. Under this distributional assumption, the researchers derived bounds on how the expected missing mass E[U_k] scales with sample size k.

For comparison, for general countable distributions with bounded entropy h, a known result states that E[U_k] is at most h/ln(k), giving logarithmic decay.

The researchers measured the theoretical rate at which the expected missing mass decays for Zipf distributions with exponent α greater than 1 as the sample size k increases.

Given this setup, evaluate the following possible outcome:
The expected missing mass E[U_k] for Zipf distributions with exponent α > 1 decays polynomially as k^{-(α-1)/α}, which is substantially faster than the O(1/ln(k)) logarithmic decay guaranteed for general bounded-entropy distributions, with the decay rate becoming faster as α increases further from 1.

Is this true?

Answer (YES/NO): YES